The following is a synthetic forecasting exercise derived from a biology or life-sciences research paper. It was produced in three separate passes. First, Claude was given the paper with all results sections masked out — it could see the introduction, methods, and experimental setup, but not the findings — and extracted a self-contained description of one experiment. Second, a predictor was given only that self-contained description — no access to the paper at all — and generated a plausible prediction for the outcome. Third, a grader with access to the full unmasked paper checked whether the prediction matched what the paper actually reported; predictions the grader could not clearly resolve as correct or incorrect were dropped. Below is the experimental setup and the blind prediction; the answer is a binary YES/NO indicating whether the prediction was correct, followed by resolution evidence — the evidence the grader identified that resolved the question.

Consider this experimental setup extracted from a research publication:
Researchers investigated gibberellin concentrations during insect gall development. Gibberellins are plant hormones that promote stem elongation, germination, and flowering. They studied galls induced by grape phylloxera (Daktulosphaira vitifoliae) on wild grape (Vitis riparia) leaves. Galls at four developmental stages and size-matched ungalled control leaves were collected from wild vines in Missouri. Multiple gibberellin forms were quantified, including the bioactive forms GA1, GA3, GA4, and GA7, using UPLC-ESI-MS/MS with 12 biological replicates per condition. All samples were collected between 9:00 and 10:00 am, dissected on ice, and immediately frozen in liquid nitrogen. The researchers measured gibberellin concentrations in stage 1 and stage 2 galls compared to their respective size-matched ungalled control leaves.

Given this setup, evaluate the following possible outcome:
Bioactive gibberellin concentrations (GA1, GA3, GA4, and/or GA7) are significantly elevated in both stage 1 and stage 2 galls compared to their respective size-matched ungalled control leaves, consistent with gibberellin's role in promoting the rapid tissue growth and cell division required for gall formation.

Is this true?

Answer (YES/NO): NO